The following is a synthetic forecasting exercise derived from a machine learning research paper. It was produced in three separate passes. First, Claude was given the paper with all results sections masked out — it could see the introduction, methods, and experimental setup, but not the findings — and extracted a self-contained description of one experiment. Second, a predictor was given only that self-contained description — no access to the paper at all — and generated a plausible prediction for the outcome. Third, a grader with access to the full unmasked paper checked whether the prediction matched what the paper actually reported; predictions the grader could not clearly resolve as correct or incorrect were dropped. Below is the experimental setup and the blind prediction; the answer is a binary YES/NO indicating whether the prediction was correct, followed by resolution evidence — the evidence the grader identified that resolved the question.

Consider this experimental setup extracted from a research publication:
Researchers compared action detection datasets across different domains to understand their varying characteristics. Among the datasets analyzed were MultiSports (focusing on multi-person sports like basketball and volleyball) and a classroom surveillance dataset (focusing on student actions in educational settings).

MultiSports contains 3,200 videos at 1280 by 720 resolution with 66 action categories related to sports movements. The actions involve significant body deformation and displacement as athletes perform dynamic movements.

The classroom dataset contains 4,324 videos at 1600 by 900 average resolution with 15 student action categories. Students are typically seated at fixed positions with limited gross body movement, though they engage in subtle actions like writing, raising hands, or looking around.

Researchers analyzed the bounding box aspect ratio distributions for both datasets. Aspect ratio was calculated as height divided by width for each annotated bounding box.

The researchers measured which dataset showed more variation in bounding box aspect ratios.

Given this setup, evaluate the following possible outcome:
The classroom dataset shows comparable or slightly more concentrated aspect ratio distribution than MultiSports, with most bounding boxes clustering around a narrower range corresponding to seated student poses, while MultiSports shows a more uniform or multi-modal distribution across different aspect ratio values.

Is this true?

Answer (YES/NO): NO